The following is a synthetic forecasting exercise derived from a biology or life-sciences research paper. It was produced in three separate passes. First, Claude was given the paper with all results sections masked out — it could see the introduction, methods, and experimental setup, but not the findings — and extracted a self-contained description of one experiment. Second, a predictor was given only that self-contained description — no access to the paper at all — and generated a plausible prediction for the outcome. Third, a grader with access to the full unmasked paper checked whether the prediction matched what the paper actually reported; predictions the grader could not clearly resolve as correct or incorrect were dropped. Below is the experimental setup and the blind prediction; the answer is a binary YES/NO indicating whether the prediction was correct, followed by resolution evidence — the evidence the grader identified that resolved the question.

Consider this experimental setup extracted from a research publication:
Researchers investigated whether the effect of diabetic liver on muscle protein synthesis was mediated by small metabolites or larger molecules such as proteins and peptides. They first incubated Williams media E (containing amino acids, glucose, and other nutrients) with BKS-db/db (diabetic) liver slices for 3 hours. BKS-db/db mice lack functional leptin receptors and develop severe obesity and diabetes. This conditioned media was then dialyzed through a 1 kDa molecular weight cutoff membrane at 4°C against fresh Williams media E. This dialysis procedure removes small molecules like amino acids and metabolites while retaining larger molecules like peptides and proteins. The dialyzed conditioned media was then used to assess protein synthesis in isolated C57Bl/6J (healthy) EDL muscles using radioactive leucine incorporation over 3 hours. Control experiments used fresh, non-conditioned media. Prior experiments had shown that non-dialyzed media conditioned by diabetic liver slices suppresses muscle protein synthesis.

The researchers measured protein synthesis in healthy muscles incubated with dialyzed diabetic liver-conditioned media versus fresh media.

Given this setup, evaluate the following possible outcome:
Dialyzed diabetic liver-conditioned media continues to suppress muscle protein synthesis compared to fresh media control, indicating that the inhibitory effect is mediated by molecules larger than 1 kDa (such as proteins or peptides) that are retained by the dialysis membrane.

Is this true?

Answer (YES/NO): NO